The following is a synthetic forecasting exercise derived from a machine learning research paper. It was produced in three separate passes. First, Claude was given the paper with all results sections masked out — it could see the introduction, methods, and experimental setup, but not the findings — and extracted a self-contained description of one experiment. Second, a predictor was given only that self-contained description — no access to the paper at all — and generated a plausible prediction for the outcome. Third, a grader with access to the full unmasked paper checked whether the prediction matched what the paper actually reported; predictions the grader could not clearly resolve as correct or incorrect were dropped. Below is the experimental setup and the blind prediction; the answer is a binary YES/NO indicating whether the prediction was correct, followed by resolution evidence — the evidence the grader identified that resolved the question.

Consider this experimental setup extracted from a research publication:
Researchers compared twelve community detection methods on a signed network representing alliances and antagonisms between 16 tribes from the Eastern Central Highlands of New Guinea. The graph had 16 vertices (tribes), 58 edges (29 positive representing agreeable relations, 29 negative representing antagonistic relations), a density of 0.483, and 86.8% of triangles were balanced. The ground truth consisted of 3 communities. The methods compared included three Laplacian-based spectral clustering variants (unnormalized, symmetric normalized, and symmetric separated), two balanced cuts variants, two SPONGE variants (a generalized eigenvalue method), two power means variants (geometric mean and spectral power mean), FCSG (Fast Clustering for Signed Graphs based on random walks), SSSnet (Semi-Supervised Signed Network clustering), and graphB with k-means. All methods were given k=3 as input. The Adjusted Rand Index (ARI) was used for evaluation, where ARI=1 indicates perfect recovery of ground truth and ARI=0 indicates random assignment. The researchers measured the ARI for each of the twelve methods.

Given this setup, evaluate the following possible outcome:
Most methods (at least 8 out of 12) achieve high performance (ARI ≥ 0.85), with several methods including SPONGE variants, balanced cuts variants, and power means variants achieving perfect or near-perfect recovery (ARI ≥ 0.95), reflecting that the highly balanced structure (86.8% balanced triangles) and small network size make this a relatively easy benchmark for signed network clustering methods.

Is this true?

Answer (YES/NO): NO